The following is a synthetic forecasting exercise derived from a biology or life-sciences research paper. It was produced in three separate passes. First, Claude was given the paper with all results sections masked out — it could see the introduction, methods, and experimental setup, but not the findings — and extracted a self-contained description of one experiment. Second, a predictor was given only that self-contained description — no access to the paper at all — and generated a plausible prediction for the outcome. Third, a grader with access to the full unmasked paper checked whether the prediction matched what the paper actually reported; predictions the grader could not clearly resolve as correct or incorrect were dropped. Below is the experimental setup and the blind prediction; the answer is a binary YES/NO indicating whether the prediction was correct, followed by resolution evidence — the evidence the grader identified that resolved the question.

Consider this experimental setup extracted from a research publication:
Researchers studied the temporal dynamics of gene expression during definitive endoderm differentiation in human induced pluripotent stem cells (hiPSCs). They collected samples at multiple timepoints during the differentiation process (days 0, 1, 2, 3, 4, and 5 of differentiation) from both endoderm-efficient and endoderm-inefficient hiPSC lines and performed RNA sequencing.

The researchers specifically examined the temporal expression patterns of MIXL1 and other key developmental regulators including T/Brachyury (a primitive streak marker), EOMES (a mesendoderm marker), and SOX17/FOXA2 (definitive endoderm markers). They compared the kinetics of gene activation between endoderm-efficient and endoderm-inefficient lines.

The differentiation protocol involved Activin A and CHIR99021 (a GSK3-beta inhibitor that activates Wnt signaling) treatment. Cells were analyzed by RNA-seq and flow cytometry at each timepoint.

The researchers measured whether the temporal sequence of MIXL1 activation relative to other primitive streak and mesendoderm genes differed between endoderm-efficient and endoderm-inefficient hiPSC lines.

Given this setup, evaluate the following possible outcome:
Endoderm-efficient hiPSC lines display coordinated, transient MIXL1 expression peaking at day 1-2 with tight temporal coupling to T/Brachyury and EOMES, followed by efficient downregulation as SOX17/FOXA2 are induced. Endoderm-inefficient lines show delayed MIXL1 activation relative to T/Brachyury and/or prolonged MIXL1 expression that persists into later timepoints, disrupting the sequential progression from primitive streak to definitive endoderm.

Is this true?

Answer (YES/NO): NO